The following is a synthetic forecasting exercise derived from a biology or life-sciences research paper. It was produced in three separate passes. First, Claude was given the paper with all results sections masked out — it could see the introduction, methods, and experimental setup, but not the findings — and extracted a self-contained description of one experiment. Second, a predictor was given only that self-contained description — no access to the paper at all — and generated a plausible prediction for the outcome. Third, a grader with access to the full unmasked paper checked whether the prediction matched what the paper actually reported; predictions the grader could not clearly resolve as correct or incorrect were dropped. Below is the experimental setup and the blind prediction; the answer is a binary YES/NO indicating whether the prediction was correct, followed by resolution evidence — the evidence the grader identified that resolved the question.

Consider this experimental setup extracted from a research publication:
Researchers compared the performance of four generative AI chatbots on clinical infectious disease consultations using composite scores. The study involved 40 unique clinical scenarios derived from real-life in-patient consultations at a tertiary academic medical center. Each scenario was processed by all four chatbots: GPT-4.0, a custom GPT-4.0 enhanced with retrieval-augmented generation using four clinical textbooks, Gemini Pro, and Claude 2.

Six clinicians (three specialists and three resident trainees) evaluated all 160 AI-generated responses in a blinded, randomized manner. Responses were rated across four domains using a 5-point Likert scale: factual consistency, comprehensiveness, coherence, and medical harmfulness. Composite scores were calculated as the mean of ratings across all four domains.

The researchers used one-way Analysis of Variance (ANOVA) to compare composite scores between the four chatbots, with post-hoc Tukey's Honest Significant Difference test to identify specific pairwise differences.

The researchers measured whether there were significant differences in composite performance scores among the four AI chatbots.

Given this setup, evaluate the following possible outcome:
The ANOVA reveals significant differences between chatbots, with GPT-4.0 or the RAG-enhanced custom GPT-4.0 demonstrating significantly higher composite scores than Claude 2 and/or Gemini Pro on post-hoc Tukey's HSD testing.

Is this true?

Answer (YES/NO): YES